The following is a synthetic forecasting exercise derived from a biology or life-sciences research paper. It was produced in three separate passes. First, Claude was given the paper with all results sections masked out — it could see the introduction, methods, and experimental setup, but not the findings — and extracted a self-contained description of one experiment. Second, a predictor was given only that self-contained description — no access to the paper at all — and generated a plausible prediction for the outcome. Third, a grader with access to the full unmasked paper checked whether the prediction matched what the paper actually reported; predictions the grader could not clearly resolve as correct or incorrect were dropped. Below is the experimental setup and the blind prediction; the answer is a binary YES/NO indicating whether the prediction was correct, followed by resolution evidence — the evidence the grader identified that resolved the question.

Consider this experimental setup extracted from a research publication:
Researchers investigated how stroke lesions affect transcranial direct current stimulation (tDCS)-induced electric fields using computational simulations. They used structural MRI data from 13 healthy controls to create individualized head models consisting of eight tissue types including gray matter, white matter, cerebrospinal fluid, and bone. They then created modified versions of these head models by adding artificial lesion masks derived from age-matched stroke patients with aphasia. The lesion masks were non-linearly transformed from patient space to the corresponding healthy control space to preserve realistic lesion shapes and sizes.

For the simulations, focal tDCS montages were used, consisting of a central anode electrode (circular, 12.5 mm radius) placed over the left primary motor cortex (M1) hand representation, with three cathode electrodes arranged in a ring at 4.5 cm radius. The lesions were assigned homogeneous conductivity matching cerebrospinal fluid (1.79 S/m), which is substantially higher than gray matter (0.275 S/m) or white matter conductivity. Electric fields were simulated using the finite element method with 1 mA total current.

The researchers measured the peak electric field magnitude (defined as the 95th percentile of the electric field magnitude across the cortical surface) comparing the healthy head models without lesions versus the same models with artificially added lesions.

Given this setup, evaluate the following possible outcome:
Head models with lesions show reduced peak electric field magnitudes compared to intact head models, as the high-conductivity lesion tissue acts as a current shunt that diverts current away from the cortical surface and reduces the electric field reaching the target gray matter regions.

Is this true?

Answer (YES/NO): YES